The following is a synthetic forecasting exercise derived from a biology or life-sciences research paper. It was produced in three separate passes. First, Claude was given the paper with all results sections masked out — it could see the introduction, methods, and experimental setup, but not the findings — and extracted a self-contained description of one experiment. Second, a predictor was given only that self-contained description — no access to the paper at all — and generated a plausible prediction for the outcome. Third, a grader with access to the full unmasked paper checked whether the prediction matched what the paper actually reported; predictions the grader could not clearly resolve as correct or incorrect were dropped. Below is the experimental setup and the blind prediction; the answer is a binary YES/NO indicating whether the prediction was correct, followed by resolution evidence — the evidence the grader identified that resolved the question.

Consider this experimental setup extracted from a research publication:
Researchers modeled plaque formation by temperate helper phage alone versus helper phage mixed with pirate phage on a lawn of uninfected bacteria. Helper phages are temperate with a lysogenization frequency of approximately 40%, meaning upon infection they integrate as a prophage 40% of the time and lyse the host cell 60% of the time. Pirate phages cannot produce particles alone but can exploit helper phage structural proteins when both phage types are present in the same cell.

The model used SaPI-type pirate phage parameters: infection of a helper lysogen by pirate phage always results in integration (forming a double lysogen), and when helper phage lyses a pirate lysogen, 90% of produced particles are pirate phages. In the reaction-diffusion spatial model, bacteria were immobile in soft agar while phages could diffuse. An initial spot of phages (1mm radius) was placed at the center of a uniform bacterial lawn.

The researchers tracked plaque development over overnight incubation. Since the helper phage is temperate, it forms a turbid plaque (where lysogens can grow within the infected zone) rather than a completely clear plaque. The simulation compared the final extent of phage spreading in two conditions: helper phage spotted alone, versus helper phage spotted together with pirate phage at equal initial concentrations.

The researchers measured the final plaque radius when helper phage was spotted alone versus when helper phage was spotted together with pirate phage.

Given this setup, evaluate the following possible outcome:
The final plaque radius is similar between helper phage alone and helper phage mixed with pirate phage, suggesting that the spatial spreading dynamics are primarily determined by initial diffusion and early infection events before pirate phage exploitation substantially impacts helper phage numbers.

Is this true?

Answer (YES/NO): YES